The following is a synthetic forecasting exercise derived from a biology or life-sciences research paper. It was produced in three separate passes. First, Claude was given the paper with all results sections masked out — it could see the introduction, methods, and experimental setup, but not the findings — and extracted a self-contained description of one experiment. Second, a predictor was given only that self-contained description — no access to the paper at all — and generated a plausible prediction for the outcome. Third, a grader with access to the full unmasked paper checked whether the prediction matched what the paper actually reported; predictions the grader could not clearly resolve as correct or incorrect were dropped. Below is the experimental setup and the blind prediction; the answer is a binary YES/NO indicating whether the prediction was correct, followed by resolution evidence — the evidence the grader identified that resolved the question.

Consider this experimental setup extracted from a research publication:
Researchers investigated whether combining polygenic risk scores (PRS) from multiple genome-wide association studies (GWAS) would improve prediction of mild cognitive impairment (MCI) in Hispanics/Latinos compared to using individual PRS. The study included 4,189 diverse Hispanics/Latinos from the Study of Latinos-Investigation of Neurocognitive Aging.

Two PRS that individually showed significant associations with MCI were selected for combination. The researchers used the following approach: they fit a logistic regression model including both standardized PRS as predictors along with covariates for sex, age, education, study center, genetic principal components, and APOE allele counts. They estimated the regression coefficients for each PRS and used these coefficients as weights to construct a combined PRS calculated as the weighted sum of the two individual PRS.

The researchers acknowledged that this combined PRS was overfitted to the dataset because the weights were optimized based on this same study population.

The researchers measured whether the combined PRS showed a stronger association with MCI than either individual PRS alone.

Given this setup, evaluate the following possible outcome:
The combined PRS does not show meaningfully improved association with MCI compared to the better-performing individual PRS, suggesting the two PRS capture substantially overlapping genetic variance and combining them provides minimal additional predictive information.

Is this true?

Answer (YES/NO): NO